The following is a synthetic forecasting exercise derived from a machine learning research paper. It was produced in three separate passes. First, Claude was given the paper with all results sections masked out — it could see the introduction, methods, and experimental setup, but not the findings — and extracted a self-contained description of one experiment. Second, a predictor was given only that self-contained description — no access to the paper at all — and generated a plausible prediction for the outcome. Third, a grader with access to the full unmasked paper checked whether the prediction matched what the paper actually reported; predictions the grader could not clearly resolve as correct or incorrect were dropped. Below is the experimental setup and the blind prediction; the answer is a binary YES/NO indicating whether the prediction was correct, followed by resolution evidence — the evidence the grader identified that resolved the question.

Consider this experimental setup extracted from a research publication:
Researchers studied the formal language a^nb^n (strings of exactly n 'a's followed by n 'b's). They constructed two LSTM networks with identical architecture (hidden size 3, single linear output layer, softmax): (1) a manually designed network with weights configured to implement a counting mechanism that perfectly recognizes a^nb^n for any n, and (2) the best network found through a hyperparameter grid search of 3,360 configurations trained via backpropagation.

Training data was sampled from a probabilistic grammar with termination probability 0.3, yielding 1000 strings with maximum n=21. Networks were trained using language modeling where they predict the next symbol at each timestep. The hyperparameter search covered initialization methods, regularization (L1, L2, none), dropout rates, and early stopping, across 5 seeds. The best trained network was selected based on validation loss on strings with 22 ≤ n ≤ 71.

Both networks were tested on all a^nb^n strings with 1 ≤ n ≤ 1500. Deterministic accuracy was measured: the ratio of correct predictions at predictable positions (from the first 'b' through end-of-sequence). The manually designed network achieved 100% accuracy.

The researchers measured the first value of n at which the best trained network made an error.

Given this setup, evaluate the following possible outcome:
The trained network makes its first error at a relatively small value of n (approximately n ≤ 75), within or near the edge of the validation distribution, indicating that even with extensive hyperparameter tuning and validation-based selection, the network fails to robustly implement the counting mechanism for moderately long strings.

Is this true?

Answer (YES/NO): YES